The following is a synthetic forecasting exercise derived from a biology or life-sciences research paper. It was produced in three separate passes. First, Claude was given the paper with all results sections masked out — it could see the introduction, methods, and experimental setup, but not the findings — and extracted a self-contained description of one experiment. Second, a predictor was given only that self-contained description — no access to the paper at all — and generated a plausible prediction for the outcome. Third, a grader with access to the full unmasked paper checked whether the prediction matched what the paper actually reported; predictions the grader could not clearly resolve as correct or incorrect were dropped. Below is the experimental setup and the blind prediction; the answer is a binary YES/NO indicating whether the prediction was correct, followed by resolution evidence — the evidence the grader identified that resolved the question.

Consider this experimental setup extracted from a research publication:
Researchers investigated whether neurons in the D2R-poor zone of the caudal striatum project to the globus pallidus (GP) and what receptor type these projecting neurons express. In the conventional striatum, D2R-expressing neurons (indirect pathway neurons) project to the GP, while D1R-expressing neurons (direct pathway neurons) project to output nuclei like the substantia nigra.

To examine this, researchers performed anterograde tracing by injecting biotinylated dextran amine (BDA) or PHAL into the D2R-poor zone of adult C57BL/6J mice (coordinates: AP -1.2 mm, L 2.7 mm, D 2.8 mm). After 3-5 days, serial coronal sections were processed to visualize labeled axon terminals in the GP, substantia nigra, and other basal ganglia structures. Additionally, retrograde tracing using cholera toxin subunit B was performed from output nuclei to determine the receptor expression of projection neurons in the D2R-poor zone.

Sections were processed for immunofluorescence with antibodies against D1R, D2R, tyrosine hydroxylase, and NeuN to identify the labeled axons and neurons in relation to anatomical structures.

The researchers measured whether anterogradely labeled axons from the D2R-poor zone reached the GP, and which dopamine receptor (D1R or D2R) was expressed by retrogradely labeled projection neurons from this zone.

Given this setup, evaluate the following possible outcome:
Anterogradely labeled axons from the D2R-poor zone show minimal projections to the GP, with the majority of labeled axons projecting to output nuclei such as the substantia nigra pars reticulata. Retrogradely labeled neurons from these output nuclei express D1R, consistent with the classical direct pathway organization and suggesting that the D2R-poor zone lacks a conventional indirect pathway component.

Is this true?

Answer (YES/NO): NO